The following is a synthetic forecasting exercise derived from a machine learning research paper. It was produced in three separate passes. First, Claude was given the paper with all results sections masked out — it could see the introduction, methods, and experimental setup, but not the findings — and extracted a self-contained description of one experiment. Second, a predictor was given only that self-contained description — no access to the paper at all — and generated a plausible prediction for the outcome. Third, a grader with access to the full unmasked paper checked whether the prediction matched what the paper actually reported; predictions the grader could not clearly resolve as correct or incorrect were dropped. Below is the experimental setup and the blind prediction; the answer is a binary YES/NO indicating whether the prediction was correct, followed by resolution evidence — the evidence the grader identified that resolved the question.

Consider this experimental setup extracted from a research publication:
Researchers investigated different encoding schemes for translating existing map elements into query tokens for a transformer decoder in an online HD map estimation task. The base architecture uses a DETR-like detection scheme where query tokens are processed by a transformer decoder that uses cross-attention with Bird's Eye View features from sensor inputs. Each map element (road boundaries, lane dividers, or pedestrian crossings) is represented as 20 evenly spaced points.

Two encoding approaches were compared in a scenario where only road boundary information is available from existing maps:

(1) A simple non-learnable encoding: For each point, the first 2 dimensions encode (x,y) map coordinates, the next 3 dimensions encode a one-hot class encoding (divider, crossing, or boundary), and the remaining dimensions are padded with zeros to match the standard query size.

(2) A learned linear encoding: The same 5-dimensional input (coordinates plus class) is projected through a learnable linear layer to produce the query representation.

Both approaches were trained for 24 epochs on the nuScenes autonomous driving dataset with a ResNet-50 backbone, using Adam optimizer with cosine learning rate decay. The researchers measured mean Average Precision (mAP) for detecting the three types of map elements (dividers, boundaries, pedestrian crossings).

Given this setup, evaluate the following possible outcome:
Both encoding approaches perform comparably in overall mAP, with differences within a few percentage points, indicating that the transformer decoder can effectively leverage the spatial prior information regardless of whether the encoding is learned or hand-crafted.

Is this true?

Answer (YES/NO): NO